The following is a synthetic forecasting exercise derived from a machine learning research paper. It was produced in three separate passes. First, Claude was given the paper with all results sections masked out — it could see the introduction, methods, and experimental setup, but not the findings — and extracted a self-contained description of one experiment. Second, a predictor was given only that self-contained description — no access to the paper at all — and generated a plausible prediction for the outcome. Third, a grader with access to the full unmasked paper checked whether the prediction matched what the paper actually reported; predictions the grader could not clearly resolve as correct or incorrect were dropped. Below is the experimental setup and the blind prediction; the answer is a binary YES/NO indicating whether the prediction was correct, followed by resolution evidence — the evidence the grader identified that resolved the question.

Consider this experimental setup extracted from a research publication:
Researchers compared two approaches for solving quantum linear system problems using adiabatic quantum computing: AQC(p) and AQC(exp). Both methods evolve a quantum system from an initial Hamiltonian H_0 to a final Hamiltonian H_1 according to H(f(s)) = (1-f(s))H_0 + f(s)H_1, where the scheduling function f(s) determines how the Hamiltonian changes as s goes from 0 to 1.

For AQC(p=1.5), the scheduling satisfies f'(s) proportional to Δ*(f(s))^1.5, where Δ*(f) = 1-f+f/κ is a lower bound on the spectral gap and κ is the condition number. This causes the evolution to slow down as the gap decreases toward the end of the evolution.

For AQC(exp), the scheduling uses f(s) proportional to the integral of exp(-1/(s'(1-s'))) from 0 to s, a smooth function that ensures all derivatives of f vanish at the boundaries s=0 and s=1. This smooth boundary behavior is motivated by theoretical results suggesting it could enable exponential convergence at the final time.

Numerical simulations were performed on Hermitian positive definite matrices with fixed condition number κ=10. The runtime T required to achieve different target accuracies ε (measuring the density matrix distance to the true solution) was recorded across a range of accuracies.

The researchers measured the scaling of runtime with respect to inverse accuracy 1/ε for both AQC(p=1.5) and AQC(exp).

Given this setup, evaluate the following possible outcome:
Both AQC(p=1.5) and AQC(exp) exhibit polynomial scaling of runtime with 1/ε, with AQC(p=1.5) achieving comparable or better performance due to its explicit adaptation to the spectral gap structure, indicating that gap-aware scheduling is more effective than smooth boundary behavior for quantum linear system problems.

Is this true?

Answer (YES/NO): NO